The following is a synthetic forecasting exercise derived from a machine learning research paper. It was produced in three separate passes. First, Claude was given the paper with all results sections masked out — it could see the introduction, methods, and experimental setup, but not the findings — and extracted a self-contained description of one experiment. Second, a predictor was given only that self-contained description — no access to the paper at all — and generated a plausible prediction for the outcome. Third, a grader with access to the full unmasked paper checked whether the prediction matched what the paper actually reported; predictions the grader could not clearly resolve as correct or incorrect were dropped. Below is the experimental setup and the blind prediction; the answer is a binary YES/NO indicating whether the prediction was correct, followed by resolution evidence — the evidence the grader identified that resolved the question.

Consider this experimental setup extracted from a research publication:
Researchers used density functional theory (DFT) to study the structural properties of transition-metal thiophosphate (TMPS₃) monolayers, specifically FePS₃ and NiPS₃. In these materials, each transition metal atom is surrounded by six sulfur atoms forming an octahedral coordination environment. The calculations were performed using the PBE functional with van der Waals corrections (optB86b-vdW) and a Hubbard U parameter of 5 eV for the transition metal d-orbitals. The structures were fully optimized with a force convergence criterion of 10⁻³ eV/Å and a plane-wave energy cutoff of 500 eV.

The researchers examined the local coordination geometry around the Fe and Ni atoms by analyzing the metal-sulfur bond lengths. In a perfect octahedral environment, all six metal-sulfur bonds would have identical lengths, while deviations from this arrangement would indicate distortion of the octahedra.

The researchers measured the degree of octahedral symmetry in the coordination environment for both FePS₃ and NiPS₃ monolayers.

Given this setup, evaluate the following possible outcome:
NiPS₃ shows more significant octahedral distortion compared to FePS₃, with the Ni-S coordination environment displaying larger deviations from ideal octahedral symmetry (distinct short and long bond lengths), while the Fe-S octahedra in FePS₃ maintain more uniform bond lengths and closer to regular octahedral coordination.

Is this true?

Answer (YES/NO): NO